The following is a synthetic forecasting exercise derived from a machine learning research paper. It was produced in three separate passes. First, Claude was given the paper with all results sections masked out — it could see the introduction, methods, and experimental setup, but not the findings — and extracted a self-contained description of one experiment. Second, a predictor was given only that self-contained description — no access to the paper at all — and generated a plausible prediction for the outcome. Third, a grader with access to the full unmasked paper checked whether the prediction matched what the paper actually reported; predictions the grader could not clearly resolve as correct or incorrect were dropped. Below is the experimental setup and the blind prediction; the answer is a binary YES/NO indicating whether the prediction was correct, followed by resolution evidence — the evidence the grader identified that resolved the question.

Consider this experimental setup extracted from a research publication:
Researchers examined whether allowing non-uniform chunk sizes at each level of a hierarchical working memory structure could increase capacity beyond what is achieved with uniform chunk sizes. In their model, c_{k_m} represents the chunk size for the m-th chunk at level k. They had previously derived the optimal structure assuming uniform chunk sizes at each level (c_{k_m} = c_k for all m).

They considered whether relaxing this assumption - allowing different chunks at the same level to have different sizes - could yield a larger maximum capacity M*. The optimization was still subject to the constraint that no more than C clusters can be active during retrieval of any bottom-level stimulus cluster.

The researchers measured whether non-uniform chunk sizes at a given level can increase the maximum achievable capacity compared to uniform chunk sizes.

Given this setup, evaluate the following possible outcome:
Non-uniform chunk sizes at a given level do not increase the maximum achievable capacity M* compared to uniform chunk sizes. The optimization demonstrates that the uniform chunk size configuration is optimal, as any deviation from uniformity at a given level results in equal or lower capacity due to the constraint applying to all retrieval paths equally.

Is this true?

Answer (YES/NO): YES